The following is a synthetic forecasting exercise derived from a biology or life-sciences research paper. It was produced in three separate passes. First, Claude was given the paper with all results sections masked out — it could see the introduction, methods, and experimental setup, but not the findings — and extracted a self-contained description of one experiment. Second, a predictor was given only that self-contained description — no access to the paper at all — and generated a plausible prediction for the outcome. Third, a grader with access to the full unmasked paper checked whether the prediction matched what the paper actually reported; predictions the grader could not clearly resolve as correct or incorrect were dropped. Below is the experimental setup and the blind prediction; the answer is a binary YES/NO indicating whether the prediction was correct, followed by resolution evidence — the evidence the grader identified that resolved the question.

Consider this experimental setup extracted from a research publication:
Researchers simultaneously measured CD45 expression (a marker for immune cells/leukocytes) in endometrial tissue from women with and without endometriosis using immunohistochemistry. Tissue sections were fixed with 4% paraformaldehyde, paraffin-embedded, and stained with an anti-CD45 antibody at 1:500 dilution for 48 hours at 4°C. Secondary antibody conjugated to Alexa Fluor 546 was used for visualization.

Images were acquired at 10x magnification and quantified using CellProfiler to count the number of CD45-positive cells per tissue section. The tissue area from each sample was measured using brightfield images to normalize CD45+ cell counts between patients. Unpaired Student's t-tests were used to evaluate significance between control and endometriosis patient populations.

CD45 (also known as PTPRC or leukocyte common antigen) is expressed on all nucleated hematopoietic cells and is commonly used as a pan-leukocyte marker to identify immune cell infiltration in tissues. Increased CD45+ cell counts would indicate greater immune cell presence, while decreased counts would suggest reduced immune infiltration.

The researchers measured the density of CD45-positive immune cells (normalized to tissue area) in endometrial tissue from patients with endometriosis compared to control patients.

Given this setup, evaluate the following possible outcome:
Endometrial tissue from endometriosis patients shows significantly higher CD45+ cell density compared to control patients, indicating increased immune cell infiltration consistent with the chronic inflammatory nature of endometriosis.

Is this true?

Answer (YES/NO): NO